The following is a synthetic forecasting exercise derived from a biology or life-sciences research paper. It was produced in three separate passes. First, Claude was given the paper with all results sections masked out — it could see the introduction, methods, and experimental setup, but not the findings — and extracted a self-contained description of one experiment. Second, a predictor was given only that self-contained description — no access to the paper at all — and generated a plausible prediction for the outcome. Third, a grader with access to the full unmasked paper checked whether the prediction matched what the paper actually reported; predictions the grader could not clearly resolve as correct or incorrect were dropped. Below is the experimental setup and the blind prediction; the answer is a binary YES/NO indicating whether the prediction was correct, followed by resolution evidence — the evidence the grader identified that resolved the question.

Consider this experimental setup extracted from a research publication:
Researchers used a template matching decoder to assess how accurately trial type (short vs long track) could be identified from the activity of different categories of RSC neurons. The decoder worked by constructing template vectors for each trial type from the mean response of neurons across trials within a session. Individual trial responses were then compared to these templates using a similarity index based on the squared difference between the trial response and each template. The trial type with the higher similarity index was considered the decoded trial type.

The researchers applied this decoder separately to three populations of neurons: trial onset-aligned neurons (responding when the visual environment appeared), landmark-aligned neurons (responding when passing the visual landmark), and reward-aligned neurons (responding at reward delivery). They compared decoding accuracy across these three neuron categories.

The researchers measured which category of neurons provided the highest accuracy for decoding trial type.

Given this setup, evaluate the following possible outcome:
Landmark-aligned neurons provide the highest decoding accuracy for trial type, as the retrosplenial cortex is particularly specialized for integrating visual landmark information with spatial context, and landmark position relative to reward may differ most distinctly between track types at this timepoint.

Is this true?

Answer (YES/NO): YES